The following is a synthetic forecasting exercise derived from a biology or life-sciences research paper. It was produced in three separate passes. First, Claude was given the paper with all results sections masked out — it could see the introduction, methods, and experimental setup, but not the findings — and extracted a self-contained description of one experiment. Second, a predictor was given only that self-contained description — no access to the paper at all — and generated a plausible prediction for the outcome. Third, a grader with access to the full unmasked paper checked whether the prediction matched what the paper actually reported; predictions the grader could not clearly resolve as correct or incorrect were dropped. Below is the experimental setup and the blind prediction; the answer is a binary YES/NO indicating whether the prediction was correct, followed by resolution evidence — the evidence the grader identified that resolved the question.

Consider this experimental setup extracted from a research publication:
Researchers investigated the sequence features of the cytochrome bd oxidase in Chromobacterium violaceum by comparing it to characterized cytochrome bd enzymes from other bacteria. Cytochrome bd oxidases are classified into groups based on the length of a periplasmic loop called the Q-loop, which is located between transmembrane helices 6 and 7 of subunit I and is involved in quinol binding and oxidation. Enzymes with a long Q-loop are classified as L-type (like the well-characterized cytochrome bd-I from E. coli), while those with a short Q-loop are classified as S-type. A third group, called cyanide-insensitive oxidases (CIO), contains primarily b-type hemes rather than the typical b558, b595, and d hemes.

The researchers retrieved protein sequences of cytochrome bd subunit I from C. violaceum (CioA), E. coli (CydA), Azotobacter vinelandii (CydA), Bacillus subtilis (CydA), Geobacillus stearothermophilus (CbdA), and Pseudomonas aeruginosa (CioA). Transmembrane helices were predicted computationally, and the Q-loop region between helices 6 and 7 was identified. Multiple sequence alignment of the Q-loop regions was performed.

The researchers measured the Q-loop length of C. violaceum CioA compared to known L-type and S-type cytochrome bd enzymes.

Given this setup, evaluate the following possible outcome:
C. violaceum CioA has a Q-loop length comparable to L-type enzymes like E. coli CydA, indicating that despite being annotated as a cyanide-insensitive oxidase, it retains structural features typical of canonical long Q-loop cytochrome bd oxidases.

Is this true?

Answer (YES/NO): NO